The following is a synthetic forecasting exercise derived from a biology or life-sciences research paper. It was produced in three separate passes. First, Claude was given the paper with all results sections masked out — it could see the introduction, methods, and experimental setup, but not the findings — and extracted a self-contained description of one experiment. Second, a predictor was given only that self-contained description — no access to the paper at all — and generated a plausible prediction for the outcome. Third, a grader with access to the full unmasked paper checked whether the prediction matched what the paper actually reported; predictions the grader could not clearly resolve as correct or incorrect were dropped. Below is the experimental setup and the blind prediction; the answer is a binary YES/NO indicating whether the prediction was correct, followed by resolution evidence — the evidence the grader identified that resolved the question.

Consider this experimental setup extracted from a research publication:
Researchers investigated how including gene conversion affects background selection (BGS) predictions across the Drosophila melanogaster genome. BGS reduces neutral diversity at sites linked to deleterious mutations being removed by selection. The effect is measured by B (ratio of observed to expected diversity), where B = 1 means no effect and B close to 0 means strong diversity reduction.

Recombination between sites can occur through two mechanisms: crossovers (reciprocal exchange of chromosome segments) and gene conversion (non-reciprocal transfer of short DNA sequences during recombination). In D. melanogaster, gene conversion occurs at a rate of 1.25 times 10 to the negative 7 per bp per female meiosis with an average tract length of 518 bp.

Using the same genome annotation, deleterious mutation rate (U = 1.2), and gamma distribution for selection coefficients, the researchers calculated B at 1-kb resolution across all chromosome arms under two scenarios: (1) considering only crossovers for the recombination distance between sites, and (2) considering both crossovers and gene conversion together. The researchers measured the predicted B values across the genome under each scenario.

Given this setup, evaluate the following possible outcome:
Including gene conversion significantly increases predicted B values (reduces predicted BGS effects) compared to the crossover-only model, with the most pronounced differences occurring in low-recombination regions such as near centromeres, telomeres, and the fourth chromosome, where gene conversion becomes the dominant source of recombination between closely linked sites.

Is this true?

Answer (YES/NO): NO